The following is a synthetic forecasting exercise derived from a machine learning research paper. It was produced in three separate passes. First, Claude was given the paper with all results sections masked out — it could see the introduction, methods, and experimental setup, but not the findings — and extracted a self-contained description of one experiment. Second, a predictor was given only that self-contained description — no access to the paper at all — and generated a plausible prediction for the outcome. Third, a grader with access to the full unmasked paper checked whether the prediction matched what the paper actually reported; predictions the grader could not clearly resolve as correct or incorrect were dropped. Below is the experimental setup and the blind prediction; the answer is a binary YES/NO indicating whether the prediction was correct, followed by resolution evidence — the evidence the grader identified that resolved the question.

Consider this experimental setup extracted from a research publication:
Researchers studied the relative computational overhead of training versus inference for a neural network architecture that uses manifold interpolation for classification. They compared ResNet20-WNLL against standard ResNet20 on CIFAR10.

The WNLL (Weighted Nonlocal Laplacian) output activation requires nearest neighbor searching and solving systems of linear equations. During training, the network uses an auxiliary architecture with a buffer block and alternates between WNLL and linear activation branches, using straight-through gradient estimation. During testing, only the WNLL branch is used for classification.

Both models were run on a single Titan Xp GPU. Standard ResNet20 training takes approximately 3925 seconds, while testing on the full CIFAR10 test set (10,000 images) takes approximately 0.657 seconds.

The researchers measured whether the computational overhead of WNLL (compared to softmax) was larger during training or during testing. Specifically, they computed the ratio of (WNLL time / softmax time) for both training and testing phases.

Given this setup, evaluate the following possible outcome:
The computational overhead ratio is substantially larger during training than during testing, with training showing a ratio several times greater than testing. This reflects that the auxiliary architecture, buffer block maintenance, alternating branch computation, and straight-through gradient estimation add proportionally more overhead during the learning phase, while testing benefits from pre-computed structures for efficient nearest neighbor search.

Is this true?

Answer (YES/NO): NO